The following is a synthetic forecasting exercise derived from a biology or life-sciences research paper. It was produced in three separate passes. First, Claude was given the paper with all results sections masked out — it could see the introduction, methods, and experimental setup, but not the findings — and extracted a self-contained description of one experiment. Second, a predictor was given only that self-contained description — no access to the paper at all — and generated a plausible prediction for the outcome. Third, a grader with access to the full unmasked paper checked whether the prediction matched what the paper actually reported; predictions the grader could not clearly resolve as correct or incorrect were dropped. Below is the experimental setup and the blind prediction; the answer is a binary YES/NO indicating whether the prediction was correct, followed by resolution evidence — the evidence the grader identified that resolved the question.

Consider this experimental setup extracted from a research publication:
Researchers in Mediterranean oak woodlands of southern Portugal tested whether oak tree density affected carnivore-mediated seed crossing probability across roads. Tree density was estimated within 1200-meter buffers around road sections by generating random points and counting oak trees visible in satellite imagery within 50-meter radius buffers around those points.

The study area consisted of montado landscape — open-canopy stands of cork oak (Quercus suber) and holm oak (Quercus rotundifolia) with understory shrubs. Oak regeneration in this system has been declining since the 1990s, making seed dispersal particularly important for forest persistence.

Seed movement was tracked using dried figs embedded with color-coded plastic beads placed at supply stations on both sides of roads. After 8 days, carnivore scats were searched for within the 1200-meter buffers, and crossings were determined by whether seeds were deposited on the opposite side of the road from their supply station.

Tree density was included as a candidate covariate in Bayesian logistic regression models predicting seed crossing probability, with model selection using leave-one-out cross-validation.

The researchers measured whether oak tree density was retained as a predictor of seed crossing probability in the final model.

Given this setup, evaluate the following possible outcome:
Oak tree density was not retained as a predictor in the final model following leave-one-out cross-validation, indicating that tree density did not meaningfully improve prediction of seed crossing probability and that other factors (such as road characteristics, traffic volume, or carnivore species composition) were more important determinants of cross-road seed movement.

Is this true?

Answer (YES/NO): YES